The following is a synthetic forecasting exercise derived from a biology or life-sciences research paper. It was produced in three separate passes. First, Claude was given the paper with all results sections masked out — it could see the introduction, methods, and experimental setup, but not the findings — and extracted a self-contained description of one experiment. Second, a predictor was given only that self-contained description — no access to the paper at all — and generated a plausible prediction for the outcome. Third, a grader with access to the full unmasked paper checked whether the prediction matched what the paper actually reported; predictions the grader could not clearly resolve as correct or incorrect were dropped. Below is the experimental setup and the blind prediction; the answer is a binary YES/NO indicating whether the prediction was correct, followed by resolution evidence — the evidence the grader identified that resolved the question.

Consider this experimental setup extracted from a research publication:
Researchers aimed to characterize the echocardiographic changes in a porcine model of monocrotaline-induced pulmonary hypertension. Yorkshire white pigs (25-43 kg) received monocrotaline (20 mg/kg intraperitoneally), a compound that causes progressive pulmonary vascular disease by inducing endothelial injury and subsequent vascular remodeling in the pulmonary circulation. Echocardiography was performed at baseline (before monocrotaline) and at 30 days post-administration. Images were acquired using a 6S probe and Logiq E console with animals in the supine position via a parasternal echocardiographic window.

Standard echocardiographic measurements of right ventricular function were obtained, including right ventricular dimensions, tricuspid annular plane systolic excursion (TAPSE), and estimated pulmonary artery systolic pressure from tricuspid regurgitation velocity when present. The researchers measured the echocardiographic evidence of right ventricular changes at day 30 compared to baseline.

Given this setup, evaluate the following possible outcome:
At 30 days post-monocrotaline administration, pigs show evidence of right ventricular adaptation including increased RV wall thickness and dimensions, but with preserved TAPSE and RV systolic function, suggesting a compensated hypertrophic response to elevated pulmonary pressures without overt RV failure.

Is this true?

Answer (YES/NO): NO